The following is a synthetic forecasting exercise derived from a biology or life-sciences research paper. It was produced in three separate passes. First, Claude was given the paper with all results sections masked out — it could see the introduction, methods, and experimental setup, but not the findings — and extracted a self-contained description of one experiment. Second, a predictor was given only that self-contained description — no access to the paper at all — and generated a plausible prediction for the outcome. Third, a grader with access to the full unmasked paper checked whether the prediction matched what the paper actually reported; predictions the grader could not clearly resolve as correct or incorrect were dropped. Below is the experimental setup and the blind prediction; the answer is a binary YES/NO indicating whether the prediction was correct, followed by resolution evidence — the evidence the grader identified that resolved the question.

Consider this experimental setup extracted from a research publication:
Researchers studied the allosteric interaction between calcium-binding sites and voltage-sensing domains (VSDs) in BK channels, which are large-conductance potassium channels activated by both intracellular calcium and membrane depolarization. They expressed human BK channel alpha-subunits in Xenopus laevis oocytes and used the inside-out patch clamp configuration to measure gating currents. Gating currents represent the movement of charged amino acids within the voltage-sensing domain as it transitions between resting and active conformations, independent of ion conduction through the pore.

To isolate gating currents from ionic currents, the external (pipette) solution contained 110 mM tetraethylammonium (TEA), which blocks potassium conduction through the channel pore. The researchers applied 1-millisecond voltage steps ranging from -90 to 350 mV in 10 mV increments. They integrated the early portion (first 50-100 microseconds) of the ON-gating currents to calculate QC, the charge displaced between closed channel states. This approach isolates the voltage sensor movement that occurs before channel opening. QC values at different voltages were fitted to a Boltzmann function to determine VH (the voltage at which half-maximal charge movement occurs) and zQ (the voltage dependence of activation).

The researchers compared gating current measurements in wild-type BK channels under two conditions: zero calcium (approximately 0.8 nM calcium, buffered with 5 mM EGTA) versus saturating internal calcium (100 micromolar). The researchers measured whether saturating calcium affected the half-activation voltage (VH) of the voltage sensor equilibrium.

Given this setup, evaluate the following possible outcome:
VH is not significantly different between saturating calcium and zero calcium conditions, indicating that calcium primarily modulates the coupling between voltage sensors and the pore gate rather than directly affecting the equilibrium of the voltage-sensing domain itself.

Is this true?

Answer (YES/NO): NO